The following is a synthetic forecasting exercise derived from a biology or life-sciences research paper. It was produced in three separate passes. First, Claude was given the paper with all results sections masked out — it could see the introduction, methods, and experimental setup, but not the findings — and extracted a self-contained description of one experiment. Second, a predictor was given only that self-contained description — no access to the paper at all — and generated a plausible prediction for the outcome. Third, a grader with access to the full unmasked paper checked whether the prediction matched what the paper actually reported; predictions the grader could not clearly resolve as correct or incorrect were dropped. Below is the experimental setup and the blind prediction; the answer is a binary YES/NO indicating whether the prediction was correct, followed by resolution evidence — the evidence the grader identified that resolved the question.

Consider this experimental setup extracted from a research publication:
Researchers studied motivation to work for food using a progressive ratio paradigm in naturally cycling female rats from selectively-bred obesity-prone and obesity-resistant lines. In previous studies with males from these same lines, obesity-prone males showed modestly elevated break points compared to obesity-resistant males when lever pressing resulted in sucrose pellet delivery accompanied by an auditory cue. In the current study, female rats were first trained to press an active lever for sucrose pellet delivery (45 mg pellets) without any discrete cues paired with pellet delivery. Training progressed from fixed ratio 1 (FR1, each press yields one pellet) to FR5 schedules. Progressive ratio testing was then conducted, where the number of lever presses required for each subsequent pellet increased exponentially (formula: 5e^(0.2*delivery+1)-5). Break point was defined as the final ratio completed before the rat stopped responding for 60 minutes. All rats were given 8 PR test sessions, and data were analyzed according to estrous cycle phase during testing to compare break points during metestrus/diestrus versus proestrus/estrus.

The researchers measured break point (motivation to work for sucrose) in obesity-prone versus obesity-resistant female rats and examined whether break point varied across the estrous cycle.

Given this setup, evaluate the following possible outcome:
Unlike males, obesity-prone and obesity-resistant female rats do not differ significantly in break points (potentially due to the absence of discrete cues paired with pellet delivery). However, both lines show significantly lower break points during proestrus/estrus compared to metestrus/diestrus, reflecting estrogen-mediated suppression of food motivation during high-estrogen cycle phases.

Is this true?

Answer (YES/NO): YES